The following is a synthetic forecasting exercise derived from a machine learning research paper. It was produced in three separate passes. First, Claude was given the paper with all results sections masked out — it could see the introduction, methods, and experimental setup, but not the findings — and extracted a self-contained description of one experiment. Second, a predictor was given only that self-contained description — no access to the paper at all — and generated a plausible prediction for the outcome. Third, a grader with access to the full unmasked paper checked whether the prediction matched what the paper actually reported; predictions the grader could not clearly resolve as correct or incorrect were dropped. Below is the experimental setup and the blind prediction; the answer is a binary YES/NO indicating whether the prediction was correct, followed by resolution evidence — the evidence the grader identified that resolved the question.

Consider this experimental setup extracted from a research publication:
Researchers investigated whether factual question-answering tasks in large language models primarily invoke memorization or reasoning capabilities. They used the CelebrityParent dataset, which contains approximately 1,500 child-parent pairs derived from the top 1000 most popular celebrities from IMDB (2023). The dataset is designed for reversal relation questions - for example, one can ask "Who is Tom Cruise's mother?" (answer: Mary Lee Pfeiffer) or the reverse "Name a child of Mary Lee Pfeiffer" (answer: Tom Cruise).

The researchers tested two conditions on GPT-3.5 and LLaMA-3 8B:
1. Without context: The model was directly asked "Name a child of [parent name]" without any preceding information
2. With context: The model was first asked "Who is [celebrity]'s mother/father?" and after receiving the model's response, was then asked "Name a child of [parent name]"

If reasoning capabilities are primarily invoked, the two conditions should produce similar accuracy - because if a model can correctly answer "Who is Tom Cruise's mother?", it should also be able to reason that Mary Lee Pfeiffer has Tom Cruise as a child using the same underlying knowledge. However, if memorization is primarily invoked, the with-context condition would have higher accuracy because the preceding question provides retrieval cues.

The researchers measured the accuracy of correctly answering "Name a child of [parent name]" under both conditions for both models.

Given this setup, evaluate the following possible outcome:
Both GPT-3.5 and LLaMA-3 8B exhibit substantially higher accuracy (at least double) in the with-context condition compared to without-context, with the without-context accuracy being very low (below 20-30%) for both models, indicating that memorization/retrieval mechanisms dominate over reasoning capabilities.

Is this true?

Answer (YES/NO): YES